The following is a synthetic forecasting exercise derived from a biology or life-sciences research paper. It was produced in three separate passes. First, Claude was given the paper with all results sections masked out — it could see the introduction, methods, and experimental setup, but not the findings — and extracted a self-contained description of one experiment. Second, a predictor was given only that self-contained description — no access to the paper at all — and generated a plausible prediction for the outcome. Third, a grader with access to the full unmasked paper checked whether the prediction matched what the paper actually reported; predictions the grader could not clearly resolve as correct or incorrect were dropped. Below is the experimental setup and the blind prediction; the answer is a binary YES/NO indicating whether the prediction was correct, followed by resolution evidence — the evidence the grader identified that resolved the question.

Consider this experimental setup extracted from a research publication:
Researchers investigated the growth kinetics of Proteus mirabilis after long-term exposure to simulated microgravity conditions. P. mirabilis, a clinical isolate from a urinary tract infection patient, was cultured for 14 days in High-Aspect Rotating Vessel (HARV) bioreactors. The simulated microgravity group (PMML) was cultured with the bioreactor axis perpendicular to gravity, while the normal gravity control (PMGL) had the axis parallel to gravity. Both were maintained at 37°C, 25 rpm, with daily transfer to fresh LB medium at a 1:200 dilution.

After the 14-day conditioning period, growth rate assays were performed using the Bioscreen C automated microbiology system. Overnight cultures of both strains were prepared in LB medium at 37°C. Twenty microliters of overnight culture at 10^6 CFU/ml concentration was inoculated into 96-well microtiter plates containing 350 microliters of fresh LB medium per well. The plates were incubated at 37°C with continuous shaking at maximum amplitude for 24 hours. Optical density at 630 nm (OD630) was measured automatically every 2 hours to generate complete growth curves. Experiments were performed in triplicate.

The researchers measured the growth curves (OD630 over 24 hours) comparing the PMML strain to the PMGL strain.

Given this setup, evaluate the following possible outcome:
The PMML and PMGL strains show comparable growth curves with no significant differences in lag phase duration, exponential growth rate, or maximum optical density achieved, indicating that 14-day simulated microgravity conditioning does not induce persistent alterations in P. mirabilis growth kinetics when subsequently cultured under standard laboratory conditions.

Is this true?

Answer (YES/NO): NO